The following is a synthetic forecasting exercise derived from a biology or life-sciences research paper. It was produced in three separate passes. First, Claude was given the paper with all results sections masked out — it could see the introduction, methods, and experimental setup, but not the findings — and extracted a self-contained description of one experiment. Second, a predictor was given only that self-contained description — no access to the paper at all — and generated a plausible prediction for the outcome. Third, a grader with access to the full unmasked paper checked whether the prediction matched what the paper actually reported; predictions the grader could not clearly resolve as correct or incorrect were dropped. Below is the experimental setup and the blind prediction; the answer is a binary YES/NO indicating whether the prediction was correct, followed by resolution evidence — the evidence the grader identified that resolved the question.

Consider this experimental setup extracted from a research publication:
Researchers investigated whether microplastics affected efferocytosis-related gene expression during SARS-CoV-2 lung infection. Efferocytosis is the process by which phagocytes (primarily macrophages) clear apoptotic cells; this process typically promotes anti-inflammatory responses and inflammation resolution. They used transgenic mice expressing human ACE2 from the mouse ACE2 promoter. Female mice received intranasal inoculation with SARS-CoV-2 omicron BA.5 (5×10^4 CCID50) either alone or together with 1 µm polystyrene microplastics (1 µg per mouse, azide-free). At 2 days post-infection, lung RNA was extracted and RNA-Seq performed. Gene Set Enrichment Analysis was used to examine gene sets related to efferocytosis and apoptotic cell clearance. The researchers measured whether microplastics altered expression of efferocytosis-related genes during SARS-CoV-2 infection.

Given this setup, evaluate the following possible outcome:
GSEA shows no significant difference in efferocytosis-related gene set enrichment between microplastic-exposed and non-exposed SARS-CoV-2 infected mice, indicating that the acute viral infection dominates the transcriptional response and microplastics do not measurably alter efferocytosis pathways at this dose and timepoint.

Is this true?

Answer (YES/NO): NO